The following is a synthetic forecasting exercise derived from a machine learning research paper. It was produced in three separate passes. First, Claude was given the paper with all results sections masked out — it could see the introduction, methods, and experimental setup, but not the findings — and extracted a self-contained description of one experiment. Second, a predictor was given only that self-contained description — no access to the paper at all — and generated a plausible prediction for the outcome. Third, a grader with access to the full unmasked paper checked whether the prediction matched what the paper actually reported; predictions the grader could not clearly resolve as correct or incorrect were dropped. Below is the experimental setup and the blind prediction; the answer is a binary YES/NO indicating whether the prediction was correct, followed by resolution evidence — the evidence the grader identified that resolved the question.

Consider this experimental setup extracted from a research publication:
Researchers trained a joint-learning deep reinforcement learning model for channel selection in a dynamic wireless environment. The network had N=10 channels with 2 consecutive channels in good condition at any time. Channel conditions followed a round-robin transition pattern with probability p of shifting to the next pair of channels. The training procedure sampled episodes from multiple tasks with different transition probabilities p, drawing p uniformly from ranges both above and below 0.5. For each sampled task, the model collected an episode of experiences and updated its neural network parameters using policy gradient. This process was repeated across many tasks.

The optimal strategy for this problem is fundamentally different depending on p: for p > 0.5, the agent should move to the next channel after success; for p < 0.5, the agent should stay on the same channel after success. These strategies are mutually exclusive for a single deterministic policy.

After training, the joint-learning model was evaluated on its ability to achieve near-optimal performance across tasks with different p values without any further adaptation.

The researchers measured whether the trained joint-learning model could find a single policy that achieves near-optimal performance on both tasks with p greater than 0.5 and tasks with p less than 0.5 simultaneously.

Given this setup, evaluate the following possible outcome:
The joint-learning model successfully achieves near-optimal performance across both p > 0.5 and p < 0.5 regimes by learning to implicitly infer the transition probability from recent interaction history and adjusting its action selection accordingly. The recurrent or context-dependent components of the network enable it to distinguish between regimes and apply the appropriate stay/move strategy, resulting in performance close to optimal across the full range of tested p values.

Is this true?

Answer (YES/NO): NO